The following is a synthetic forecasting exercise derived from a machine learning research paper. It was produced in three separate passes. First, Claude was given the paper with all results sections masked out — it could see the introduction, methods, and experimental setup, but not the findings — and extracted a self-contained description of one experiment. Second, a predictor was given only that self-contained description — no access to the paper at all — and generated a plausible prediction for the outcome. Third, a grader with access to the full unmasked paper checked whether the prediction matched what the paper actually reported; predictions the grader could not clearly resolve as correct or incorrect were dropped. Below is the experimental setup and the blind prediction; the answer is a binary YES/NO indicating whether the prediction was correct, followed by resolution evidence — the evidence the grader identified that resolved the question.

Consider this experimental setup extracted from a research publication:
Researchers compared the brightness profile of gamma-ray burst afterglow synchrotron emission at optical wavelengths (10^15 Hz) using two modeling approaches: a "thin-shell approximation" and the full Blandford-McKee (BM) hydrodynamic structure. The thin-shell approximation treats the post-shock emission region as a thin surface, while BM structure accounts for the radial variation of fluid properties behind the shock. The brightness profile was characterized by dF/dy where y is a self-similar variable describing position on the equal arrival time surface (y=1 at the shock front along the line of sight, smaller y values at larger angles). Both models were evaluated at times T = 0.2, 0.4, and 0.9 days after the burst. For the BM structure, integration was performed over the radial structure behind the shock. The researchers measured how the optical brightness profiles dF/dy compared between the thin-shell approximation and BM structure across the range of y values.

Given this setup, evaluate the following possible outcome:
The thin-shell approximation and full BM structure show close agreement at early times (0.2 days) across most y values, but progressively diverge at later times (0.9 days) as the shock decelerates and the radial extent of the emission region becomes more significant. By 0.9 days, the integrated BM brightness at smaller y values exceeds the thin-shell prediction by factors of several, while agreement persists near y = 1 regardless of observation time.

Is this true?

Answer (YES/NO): NO